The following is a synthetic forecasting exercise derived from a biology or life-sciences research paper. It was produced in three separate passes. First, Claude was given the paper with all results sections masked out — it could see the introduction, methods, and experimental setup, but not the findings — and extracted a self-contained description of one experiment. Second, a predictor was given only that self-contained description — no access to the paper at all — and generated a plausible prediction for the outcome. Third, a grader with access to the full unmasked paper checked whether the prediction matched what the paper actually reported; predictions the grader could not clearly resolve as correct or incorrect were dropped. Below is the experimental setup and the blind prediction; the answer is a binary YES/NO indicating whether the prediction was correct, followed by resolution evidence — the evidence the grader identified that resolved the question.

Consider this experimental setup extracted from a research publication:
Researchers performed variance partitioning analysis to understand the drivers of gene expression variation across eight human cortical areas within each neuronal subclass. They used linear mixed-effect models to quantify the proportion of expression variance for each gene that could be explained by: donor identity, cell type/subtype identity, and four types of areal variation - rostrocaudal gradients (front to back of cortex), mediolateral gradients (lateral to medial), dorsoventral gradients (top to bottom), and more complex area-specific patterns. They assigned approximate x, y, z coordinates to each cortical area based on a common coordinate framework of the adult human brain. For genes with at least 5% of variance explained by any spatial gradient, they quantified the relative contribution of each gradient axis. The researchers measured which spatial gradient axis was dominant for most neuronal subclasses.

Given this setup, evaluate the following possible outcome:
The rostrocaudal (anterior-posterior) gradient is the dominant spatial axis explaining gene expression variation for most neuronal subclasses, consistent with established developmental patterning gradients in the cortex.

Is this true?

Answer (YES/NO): YES